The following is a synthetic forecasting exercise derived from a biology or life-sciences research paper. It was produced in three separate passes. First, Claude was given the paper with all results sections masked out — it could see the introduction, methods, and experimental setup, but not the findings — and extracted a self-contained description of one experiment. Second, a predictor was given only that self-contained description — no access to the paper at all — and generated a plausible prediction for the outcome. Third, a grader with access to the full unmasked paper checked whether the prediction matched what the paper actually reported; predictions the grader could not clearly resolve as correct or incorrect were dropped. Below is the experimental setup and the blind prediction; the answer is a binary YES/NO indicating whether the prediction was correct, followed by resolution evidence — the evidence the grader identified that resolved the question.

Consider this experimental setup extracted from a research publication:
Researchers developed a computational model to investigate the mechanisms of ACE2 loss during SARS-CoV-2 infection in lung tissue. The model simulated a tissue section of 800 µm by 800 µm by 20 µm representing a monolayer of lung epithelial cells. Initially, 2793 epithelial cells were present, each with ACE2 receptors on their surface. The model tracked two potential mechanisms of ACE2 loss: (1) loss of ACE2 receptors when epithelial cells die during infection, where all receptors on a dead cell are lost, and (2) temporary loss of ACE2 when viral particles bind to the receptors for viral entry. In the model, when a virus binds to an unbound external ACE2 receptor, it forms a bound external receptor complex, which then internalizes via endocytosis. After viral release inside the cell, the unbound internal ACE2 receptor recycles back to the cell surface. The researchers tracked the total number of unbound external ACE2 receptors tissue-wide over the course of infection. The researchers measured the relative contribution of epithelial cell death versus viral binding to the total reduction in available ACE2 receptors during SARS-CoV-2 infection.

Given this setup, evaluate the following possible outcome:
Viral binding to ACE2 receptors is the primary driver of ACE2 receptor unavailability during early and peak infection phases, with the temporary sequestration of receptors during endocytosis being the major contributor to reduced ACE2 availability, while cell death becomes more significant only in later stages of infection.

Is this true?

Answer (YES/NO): NO